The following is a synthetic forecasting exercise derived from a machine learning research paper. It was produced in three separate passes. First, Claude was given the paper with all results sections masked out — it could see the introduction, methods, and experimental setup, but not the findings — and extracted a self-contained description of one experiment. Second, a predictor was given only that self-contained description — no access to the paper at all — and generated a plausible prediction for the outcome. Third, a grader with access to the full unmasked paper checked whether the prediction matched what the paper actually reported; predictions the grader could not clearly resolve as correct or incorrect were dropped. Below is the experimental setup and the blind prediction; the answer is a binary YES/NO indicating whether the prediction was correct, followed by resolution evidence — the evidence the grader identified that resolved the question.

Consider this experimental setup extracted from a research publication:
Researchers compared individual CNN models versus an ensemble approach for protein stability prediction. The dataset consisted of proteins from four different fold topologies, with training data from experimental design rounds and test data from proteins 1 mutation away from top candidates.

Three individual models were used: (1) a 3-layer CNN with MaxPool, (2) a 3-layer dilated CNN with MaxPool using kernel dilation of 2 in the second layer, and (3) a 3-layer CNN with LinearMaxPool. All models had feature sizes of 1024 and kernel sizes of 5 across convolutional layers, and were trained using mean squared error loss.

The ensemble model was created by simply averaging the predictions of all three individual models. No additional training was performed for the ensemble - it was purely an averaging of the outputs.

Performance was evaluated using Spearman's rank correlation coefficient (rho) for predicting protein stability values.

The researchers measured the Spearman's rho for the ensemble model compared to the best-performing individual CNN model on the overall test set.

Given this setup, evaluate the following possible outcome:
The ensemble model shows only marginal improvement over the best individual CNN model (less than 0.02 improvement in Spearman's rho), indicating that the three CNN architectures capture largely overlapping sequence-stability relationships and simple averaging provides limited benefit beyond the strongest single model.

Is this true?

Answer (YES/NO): NO